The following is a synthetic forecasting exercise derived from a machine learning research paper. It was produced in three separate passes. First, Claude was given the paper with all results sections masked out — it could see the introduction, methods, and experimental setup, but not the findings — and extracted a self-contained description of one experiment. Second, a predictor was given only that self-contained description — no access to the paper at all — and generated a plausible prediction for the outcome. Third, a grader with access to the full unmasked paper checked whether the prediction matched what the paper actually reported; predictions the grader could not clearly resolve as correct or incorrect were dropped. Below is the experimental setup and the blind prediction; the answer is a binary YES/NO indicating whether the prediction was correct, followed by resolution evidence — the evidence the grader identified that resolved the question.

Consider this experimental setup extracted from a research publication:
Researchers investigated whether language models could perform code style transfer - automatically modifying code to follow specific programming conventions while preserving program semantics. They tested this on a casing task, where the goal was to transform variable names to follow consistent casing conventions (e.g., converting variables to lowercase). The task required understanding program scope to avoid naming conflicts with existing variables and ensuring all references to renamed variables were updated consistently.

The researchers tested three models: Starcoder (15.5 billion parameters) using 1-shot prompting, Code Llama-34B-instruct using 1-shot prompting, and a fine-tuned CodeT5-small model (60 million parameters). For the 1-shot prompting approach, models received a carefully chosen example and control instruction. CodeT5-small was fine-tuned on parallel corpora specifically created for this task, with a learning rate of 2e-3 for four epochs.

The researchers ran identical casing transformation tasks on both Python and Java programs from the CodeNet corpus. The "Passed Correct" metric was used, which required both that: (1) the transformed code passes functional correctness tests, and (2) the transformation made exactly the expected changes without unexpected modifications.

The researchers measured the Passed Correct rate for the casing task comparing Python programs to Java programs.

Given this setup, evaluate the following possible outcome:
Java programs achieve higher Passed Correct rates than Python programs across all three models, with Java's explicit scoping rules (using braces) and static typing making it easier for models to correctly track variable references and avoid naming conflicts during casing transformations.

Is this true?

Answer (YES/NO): NO